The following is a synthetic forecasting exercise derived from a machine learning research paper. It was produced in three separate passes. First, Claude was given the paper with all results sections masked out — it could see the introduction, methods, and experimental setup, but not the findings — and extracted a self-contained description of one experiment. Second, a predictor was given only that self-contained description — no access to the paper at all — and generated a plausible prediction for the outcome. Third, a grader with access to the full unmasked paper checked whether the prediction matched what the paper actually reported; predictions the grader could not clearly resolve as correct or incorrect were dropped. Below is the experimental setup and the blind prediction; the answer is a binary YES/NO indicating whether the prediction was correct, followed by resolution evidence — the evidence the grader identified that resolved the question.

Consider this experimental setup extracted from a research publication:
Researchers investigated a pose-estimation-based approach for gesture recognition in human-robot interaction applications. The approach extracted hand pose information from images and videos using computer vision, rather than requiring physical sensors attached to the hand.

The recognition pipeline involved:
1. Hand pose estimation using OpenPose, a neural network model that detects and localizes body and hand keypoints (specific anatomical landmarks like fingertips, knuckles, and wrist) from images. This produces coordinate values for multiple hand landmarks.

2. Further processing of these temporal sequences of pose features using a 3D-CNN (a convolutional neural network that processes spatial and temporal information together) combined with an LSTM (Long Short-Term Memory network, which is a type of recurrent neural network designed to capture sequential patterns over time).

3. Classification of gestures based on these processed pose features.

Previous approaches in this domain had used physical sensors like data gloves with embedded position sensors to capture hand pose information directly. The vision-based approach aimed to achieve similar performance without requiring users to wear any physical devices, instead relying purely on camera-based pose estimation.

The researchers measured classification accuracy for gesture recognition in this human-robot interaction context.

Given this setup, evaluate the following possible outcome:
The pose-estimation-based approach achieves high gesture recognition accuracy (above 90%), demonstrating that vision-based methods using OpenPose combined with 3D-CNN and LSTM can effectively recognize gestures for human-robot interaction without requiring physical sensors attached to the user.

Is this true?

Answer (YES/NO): YES